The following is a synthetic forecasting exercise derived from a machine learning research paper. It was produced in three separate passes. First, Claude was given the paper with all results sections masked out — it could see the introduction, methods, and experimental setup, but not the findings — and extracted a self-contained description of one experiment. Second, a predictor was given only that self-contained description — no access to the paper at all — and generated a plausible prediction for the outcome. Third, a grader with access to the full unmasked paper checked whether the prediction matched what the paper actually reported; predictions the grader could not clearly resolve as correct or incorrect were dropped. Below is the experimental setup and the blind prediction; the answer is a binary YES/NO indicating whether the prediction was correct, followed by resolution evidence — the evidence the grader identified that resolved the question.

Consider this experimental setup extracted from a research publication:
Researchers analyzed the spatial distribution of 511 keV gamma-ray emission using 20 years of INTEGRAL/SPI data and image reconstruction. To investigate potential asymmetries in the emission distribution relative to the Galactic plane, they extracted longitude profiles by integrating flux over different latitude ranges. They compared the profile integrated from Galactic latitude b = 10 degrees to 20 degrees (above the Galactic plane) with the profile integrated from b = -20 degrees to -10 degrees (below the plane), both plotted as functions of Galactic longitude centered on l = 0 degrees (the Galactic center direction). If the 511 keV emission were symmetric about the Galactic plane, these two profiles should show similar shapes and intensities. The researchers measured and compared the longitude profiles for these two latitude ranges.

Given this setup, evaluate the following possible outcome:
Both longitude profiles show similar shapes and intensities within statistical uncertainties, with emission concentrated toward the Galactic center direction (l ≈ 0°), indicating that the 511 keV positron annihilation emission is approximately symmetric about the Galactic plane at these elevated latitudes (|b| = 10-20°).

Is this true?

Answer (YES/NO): NO